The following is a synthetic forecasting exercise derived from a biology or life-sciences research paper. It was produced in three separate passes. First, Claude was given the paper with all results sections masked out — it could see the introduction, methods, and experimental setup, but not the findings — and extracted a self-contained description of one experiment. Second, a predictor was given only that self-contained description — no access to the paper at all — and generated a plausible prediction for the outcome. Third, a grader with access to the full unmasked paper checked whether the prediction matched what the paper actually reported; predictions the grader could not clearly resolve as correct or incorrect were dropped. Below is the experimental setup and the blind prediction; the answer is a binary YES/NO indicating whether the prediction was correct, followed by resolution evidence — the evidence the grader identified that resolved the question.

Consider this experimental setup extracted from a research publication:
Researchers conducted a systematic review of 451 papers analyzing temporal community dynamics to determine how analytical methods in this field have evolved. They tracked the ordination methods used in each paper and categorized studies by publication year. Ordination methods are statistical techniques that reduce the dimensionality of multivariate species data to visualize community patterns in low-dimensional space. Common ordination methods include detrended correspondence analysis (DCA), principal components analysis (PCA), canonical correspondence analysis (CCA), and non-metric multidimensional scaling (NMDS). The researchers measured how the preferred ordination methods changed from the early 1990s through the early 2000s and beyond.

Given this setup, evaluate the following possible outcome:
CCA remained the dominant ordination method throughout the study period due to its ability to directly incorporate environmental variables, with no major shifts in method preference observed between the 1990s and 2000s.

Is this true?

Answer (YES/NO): NO